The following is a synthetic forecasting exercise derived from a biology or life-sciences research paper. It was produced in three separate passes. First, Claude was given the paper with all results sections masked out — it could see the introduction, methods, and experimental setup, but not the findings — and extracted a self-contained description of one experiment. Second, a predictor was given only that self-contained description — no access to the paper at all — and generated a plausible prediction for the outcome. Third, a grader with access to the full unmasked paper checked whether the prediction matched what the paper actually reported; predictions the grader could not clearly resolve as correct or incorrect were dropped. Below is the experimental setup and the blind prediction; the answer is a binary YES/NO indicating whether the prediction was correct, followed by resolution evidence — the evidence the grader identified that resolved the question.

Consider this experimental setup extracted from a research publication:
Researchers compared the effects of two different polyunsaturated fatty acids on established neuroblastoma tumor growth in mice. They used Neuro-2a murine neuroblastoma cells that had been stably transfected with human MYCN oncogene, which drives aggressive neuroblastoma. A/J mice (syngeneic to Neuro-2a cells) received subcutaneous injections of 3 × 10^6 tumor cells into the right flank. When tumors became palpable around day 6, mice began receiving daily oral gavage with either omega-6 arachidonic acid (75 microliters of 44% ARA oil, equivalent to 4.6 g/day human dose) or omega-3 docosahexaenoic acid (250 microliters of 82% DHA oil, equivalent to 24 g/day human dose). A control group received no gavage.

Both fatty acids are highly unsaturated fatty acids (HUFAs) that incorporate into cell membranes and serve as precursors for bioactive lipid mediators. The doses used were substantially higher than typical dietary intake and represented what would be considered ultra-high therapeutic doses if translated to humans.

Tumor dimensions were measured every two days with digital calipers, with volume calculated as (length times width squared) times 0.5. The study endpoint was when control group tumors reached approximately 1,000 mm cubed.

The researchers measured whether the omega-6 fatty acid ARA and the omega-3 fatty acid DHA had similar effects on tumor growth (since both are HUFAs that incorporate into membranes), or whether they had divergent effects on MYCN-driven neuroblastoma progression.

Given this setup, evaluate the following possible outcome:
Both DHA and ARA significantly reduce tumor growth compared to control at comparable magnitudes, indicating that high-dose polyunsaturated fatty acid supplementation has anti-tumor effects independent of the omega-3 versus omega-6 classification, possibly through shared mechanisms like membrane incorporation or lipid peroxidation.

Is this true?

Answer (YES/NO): NO